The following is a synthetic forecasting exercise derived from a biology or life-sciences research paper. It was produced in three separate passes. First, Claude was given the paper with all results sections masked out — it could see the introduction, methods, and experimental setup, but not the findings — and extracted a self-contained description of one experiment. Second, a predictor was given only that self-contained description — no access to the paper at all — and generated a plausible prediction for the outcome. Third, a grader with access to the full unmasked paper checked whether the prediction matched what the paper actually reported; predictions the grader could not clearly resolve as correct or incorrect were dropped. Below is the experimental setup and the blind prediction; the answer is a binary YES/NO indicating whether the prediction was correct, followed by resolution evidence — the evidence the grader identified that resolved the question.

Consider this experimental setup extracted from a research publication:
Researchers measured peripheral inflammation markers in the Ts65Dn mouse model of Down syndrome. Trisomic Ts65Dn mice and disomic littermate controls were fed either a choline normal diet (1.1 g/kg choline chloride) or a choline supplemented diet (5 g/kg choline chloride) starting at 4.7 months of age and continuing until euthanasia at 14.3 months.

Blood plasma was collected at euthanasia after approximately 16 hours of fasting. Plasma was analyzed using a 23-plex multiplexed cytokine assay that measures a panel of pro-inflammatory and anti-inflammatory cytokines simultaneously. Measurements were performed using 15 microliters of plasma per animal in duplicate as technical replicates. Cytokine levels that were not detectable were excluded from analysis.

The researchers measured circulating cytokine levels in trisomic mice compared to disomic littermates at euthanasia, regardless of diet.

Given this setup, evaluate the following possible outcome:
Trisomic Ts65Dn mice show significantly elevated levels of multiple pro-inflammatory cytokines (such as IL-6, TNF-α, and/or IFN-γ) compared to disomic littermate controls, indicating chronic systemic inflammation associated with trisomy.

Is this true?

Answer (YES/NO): NO